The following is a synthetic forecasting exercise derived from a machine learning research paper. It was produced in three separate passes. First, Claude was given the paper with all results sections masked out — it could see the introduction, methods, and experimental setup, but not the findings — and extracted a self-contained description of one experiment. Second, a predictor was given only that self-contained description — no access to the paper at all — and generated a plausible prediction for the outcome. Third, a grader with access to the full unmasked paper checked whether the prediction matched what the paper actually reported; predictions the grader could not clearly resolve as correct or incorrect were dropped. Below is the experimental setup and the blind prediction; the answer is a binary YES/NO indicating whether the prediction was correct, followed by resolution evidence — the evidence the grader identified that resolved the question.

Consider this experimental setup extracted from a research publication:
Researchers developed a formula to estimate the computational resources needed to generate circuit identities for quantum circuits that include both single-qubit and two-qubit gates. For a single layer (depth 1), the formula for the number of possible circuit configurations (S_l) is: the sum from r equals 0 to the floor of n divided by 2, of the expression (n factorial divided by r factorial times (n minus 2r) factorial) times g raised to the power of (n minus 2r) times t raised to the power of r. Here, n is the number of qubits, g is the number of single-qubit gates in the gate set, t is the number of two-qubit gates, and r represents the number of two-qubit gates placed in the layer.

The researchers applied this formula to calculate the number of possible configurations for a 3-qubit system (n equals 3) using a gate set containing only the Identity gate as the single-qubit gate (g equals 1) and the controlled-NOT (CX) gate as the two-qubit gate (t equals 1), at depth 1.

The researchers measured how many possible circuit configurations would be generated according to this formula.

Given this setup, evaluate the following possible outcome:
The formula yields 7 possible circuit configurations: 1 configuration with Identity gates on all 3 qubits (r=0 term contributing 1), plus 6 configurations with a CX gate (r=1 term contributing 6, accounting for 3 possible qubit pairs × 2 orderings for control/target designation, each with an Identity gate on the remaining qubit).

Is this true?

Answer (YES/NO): YES